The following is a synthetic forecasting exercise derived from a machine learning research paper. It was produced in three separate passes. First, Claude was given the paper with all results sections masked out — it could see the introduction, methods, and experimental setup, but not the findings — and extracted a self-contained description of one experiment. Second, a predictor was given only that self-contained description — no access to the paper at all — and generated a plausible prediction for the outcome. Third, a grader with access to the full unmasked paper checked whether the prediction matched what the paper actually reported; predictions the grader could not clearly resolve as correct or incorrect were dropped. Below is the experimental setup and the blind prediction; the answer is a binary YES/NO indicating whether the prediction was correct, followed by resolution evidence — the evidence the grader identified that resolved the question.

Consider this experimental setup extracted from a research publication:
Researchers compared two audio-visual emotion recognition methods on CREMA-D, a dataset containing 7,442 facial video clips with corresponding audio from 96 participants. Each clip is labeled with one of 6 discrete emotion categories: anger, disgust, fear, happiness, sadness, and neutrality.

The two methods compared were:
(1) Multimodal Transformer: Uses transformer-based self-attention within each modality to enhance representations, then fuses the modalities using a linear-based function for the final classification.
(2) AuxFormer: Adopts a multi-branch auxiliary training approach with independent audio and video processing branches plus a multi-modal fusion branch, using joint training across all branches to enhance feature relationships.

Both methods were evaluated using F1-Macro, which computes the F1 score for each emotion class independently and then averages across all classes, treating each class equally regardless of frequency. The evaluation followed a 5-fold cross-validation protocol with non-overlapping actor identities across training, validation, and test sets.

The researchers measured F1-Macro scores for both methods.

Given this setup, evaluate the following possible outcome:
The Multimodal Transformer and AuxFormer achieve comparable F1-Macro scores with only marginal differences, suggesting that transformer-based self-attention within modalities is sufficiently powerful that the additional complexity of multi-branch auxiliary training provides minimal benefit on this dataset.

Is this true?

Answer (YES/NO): NO